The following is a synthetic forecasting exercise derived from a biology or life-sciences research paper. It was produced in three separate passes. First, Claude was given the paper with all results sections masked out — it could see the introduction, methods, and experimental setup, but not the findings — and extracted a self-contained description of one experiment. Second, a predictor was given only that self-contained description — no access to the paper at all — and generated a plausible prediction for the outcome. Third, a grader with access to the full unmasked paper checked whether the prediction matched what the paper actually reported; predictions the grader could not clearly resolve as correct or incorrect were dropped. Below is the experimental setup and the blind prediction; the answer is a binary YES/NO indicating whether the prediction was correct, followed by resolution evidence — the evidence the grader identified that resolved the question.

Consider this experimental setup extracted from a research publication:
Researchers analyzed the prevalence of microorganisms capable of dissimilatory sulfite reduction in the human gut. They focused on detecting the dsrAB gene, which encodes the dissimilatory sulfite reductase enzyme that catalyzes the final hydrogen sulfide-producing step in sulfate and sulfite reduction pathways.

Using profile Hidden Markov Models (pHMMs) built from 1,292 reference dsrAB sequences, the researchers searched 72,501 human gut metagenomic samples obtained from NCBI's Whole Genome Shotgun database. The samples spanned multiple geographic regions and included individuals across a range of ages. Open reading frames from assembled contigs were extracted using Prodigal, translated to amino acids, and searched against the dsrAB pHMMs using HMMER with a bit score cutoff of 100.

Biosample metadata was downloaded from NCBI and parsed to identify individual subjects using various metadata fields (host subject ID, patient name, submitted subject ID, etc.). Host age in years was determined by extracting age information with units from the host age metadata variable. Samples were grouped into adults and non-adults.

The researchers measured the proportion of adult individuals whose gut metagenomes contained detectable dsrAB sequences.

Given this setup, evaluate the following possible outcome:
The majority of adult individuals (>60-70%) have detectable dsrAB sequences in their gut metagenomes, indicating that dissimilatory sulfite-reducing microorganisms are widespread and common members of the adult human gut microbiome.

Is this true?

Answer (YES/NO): NO